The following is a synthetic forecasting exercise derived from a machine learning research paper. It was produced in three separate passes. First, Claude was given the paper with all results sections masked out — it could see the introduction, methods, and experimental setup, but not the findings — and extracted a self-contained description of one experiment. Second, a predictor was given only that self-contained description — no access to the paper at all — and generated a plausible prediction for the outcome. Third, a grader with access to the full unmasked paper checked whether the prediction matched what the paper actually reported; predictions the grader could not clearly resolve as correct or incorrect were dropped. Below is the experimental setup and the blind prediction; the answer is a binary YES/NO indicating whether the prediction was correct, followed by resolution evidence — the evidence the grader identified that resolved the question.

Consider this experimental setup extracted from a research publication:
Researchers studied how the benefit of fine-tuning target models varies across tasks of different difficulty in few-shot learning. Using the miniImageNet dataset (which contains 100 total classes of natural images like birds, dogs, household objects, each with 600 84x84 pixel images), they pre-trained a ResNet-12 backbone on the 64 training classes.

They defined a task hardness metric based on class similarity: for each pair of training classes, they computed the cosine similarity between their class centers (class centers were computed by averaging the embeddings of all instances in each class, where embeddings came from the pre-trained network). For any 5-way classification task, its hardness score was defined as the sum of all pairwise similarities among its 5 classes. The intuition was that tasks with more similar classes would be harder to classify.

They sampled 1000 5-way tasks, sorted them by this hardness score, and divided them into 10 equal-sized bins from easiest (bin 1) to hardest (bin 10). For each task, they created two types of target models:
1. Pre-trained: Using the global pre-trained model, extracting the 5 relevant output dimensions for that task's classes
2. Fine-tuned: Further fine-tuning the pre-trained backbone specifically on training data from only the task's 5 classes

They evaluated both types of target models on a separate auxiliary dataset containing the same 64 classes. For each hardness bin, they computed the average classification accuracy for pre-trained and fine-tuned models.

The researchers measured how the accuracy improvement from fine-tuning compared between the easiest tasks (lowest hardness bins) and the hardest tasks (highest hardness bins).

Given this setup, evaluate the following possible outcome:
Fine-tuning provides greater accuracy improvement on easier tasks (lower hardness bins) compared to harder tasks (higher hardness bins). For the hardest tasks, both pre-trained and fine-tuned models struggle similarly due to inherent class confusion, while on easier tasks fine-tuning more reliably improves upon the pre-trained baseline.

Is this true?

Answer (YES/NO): NO